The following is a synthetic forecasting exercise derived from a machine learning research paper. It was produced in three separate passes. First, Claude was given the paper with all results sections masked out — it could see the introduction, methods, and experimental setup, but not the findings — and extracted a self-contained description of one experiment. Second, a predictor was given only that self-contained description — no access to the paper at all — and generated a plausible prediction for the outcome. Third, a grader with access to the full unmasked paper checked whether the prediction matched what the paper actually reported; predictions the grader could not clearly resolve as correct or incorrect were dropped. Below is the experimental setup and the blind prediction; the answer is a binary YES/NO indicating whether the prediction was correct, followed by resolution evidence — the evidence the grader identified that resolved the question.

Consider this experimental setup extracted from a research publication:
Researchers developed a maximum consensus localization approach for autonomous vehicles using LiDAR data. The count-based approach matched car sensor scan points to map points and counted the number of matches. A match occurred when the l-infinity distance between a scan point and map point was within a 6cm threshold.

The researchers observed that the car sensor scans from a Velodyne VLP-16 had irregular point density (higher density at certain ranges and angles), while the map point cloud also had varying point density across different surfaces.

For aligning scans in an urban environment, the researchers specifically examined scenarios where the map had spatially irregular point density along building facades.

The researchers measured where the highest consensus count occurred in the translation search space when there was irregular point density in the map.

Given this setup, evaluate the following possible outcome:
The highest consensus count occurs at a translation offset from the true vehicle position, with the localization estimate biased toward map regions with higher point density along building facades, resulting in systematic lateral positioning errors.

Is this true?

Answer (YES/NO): NO